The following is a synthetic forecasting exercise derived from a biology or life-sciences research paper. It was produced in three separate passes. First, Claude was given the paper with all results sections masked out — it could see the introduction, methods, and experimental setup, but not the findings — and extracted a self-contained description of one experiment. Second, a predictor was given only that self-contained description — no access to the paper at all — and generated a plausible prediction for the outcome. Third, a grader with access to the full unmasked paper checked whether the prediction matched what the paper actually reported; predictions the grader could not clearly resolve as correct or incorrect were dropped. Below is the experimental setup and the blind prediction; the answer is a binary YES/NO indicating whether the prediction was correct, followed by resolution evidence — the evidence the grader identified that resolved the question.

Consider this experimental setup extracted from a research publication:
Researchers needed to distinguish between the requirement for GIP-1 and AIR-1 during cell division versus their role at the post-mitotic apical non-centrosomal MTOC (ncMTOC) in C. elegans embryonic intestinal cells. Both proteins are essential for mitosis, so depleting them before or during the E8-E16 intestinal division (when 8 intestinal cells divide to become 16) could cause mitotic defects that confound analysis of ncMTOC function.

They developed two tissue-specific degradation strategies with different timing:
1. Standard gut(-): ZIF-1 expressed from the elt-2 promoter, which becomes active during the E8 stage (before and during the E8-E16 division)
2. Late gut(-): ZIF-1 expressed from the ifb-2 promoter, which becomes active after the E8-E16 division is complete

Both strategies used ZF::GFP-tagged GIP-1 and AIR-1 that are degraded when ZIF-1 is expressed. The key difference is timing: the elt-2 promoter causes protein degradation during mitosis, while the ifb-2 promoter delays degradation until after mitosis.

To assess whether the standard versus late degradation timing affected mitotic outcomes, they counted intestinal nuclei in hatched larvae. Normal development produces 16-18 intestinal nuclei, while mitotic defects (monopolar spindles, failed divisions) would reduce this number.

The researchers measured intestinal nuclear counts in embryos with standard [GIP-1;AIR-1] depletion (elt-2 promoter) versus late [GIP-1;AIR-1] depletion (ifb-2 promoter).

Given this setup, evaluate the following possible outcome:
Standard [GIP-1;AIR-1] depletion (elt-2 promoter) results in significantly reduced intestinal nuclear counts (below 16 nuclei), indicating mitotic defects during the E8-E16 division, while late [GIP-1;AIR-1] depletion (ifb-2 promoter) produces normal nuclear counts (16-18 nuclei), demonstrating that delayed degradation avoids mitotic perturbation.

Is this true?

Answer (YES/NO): NO